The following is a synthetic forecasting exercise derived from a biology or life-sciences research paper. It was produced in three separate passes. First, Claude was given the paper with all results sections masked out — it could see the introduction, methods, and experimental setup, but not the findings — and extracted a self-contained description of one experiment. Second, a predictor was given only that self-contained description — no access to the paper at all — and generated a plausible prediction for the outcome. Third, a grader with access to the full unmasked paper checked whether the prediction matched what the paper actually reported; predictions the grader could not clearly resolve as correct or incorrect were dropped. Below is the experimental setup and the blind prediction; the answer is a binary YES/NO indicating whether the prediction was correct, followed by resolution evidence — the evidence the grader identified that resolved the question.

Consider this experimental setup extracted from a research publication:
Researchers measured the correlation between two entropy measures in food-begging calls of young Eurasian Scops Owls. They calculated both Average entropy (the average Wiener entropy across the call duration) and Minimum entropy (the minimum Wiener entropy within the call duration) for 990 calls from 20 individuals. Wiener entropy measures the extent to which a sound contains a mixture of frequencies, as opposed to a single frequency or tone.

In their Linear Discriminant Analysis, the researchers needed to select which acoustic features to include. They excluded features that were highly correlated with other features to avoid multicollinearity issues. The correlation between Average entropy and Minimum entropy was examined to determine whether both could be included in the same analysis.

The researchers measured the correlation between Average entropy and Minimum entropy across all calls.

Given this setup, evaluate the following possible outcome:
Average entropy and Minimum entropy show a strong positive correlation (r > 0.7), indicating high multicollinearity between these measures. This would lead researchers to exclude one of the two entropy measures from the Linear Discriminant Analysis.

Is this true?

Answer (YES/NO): YES